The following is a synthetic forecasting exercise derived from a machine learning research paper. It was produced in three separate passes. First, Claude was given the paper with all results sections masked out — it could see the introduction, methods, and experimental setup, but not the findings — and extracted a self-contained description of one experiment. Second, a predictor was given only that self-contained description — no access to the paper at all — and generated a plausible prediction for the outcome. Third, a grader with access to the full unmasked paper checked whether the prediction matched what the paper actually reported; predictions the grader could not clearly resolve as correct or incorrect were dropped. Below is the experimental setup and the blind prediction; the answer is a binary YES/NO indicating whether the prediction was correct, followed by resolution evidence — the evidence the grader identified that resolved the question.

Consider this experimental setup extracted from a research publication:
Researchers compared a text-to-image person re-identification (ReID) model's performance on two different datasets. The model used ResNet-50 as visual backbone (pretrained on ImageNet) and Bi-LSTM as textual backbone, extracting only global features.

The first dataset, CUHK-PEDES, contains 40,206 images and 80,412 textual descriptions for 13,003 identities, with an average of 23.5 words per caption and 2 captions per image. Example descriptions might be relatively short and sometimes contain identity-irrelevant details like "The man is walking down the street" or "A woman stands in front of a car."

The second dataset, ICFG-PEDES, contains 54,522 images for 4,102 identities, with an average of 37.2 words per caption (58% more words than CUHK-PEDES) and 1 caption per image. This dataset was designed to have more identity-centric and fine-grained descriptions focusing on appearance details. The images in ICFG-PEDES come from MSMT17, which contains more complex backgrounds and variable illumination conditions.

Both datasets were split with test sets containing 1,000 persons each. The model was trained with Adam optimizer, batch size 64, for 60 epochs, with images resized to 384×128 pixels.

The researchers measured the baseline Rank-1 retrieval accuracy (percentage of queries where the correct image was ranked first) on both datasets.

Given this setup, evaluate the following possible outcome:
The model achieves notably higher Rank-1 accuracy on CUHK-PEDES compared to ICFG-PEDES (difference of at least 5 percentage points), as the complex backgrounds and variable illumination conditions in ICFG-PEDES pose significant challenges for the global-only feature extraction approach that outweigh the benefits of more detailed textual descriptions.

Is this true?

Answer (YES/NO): YES